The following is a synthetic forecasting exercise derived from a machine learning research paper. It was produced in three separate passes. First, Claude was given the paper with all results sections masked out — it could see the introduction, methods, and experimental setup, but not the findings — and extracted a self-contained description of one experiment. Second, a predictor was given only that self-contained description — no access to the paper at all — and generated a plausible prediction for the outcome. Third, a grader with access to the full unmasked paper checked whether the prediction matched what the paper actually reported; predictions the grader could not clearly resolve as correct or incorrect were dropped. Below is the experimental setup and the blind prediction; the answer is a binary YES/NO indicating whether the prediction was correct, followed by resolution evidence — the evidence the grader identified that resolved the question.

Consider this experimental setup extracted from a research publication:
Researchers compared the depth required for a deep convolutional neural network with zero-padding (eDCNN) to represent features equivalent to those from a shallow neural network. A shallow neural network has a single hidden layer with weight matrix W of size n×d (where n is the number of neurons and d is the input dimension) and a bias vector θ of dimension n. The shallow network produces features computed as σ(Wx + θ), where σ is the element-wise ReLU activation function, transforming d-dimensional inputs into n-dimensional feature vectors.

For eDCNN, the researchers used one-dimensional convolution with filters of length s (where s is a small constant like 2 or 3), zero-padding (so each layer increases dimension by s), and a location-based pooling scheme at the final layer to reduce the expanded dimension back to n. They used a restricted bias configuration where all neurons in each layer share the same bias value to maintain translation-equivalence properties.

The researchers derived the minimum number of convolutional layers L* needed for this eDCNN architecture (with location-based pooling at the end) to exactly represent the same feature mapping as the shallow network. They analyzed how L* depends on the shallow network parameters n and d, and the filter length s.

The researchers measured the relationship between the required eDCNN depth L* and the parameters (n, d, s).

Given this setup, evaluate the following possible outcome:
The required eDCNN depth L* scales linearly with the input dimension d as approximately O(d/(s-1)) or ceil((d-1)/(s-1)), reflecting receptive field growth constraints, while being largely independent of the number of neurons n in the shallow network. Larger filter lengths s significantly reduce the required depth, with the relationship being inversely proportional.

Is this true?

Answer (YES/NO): NO